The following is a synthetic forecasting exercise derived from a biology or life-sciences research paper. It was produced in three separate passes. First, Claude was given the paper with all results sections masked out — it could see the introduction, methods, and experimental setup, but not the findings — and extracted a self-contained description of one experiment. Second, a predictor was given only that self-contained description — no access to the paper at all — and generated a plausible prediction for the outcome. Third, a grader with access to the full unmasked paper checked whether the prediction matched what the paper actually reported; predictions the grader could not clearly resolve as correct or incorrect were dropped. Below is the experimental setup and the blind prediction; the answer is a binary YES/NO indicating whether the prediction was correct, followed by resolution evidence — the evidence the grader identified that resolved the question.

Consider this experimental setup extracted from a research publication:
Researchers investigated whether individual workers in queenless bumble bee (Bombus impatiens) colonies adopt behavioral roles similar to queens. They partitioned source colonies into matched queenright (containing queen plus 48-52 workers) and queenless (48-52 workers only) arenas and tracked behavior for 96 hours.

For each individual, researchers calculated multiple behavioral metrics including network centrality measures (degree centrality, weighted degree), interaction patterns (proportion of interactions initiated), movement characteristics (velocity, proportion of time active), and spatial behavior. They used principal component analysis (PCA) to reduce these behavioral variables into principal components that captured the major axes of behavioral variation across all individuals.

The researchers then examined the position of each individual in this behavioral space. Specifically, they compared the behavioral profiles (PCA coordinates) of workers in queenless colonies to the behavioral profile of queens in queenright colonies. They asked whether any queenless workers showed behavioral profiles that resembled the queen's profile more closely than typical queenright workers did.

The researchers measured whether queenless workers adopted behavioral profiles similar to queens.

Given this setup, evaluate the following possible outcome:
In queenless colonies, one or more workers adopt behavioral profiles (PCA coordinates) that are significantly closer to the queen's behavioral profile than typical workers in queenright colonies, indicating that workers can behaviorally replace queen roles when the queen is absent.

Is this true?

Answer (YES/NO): YES